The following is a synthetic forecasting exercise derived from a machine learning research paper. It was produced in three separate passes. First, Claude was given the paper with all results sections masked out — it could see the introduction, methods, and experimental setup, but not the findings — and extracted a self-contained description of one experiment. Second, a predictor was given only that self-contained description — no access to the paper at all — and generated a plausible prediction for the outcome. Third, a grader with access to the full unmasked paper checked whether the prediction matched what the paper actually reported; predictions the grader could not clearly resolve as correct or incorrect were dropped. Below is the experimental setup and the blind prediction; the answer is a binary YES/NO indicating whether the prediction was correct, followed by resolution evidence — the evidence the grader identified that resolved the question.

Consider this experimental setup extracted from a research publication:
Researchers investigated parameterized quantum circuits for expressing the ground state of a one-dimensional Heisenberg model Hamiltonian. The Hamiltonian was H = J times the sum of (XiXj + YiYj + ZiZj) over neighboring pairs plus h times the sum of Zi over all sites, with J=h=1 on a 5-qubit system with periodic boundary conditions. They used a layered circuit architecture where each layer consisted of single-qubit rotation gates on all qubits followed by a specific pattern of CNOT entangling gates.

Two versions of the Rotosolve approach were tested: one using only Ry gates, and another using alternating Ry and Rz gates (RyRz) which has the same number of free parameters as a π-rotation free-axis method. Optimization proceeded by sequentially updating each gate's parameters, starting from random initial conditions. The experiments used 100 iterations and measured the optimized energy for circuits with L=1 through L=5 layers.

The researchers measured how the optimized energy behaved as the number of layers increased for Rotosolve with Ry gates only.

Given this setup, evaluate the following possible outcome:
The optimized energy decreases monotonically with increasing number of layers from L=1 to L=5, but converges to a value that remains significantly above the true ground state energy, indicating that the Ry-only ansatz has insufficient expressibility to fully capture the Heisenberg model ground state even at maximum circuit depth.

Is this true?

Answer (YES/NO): NO